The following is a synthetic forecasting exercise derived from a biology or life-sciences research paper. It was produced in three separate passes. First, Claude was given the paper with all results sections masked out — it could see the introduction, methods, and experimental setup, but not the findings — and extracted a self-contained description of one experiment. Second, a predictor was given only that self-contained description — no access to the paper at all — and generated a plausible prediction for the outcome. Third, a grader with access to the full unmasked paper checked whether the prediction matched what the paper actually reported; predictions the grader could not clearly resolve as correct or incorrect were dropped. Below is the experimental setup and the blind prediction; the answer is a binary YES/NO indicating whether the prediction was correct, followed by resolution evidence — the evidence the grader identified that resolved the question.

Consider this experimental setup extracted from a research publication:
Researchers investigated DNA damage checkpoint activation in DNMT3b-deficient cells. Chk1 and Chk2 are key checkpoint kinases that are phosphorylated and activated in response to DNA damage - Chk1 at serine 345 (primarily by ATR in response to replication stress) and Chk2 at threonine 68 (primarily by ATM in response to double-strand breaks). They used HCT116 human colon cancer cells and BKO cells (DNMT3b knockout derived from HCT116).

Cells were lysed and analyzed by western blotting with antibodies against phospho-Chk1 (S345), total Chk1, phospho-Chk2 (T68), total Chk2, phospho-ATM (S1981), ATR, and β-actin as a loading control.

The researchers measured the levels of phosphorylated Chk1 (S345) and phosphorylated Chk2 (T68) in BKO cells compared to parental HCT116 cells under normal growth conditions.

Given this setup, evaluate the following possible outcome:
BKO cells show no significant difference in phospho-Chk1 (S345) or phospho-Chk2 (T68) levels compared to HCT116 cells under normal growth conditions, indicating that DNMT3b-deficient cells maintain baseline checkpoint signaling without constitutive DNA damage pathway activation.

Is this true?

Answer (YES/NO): NO